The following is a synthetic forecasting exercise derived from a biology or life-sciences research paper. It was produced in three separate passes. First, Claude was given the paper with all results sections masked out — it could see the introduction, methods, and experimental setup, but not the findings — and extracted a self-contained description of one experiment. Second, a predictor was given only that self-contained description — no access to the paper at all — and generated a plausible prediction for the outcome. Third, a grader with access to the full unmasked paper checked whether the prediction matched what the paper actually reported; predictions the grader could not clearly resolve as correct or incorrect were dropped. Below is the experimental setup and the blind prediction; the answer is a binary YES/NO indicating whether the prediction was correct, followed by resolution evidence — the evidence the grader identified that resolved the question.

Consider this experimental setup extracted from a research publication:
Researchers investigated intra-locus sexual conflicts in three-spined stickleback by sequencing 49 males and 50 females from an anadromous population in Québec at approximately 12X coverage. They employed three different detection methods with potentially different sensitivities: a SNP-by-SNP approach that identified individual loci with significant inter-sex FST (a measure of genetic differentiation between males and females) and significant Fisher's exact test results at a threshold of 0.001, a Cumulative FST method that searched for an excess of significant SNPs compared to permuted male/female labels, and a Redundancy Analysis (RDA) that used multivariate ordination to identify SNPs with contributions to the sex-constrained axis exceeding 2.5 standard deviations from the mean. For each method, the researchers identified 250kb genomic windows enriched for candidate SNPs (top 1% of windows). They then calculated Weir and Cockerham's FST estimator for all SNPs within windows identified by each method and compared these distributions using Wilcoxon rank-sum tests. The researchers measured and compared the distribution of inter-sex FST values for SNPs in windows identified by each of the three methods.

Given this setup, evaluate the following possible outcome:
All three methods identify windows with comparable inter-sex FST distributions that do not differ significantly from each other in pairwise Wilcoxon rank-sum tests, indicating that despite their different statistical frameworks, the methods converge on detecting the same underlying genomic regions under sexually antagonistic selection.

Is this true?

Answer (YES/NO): NO